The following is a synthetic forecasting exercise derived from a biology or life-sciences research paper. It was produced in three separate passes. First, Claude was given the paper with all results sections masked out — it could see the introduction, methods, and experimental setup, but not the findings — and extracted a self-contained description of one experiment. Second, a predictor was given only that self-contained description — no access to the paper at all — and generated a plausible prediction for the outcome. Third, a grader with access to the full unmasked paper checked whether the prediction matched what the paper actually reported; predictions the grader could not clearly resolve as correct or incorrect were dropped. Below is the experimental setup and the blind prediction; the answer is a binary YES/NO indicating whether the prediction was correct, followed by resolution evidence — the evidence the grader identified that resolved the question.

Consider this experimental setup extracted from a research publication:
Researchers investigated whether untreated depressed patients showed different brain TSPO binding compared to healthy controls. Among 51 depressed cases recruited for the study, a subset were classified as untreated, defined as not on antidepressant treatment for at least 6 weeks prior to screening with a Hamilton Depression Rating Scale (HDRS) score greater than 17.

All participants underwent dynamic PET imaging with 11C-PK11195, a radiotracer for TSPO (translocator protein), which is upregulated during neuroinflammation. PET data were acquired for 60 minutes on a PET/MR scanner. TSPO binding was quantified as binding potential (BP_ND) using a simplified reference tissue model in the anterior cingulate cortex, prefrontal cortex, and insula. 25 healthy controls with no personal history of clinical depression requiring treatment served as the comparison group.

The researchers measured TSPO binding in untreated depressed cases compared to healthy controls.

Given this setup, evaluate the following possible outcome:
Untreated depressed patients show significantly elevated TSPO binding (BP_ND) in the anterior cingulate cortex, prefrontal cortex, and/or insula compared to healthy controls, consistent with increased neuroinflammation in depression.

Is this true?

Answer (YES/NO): NO